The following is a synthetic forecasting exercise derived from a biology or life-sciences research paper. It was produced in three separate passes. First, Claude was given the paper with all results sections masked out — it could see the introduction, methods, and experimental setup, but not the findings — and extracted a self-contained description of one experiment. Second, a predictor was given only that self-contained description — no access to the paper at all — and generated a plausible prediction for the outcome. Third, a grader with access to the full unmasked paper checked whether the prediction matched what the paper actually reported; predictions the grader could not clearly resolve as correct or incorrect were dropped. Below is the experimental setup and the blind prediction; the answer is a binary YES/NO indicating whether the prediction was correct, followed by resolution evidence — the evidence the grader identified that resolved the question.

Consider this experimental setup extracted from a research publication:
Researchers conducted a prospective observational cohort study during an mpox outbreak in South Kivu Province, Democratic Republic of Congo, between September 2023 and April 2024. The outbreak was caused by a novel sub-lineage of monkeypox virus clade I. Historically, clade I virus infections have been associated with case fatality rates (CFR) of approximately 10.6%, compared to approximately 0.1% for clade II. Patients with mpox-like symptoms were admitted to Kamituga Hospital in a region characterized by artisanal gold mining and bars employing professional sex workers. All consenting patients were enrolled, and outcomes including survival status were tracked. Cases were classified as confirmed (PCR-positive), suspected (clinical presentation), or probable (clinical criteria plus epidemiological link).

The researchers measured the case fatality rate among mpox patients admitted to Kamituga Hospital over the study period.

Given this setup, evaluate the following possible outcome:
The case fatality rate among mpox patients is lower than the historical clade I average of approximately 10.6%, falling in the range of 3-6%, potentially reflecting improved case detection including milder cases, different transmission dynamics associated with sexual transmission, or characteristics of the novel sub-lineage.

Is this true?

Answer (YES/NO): NO